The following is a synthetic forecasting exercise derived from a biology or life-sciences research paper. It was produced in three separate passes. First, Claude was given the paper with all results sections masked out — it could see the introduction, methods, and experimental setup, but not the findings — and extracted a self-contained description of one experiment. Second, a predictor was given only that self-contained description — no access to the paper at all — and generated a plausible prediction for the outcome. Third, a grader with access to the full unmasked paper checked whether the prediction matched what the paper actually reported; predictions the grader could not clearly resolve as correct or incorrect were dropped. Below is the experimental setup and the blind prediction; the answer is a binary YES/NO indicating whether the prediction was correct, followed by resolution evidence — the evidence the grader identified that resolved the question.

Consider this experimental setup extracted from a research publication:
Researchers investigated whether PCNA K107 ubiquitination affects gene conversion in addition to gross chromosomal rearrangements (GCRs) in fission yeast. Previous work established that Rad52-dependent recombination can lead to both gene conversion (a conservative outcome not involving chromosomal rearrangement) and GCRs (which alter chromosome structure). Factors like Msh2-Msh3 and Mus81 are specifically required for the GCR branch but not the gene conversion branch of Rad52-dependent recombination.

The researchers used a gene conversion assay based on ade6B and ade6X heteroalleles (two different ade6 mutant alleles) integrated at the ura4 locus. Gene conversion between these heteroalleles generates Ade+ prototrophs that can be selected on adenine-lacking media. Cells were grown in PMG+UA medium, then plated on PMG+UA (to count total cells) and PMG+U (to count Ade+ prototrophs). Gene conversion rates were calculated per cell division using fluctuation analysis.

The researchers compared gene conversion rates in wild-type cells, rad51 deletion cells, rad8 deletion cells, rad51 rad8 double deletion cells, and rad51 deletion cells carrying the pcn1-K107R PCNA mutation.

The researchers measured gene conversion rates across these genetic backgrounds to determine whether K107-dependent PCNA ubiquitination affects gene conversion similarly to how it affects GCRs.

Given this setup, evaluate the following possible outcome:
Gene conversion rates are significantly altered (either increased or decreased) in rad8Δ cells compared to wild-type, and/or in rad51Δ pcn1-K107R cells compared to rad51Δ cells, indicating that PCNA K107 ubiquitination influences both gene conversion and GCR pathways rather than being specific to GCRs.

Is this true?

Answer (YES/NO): NO